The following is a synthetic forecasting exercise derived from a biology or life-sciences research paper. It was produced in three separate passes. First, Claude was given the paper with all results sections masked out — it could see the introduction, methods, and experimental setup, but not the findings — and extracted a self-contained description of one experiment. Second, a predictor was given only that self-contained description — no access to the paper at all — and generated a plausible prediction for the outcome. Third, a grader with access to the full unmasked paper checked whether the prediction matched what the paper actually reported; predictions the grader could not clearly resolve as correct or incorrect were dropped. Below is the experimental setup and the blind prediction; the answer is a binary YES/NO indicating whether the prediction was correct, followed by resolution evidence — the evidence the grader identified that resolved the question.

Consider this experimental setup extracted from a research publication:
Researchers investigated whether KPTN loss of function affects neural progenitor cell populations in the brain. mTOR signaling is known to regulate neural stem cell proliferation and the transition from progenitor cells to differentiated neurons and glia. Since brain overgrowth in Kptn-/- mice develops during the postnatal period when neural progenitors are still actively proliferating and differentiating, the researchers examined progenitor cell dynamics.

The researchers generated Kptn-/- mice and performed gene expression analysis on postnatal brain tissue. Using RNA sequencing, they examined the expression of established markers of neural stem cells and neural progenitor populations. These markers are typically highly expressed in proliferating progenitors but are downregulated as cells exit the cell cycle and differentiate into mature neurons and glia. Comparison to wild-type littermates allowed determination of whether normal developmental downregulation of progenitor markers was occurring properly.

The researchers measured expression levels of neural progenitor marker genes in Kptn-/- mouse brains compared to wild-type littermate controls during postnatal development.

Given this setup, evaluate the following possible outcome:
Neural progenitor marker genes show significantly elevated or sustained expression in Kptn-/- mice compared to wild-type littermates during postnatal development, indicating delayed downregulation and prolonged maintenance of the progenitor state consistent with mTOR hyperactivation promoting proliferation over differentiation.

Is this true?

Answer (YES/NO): YES